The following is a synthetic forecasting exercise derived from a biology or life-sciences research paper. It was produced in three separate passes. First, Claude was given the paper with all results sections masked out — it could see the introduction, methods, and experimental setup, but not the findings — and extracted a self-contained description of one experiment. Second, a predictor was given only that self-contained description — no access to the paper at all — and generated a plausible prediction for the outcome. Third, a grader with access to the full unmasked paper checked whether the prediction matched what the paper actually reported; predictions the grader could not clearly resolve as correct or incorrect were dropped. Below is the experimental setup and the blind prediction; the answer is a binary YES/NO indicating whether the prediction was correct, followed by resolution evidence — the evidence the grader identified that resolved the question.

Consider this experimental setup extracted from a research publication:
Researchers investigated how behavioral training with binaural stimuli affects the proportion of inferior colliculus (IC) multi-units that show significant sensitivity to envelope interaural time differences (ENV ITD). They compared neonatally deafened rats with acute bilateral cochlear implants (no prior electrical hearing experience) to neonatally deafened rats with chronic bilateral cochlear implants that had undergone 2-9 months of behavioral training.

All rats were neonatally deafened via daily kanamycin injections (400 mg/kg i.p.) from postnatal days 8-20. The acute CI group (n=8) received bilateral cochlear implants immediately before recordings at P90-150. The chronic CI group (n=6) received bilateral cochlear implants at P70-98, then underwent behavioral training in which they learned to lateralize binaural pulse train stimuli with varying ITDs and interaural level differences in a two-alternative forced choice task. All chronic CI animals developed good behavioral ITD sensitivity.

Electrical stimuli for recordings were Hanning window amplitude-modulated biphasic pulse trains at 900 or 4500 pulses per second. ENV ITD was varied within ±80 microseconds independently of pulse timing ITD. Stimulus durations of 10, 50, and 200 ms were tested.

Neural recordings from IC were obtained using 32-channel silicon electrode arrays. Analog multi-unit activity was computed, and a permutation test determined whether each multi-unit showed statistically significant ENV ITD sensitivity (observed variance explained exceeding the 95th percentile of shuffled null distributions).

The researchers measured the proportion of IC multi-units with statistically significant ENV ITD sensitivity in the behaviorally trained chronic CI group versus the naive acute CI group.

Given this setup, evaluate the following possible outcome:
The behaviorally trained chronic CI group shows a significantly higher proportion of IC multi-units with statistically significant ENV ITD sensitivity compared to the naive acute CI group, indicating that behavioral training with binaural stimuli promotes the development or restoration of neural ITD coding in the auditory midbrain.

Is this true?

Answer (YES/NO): NO